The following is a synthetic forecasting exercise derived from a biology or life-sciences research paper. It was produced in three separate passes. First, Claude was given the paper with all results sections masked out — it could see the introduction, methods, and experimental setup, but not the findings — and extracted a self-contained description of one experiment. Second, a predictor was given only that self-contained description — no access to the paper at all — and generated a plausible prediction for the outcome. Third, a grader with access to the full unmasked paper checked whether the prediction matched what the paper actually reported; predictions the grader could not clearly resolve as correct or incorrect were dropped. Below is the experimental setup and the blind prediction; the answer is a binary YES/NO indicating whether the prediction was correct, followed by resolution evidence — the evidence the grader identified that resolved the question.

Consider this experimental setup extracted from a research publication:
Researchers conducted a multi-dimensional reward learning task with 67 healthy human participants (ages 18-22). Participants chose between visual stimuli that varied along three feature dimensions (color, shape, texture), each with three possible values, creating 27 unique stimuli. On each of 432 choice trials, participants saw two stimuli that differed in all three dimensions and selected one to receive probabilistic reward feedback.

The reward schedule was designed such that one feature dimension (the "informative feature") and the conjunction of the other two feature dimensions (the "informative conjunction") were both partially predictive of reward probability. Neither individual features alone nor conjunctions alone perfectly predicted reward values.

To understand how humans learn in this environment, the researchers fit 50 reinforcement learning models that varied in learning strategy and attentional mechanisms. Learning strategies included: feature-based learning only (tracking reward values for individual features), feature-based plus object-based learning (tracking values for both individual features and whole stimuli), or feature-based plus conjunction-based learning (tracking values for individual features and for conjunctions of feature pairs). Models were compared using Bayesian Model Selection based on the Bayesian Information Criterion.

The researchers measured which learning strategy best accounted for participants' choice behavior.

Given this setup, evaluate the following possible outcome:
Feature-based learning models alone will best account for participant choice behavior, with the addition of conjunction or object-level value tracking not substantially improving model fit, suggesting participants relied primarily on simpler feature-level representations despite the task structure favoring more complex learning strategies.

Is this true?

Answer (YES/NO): NO